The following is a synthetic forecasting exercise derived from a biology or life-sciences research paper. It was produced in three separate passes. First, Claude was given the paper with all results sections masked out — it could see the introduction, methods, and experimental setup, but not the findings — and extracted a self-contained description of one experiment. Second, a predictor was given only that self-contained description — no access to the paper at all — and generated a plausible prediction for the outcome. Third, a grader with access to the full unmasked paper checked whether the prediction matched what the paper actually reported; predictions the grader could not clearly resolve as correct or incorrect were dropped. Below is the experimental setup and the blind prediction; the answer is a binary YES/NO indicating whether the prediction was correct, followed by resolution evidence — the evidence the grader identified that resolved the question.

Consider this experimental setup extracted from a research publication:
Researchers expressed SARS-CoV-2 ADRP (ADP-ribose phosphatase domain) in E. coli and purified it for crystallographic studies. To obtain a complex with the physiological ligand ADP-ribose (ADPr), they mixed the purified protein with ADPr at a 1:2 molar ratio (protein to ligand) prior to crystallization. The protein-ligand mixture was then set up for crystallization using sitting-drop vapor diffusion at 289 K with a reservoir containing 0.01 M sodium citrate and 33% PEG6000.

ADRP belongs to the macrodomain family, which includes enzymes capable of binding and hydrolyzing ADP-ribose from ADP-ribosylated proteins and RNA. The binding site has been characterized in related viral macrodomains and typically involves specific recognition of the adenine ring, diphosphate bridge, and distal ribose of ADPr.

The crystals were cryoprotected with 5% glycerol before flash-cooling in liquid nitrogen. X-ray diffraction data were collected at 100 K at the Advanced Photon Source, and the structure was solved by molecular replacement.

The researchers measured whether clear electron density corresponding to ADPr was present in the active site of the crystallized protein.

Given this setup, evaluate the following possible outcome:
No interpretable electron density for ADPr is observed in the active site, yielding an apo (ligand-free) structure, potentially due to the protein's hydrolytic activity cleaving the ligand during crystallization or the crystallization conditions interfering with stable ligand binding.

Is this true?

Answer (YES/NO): NO